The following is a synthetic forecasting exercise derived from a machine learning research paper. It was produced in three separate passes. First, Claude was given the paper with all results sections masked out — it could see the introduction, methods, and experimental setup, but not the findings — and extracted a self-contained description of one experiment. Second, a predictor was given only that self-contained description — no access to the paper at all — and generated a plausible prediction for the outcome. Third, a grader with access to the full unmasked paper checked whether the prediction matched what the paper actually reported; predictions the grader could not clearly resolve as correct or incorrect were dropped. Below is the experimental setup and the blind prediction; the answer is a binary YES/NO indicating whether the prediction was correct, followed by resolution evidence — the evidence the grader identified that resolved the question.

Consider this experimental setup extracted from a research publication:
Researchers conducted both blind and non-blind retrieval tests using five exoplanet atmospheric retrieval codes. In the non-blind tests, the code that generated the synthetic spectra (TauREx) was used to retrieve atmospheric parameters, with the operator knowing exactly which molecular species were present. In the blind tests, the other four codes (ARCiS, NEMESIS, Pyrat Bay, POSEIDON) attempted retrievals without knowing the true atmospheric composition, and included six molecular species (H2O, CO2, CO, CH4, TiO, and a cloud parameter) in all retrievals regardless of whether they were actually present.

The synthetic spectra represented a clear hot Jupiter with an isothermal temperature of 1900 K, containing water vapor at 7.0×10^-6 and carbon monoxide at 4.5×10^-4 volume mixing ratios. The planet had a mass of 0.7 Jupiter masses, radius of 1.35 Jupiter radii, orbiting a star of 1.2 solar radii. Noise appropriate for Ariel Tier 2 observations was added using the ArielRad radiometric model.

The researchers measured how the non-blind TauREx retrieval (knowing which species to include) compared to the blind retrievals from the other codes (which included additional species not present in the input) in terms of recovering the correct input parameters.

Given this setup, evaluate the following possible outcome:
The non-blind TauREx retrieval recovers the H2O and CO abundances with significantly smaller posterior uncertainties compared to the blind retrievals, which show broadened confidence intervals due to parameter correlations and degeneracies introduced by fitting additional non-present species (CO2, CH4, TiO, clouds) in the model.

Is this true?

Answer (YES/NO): NO